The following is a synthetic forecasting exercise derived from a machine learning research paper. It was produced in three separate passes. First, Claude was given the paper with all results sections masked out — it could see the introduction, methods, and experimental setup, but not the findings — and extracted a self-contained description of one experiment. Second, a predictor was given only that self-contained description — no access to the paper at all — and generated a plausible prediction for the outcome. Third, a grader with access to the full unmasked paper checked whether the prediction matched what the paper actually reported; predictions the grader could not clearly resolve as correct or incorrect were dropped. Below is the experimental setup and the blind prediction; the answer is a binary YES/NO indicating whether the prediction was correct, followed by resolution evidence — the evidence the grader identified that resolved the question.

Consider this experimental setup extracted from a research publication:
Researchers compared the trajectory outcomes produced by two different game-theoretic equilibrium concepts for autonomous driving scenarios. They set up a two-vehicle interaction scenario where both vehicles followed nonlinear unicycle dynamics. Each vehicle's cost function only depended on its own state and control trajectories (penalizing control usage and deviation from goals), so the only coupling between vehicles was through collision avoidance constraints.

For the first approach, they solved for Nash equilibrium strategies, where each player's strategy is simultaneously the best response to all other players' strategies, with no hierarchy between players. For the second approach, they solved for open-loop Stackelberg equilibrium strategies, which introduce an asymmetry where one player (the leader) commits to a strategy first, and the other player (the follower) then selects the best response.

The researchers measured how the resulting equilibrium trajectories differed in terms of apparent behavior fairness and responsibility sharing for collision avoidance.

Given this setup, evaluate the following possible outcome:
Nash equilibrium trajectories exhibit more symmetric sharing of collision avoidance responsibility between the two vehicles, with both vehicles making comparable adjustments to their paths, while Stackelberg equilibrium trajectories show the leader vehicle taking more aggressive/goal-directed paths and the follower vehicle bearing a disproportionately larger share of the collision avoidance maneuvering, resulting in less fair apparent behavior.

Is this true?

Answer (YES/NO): YES